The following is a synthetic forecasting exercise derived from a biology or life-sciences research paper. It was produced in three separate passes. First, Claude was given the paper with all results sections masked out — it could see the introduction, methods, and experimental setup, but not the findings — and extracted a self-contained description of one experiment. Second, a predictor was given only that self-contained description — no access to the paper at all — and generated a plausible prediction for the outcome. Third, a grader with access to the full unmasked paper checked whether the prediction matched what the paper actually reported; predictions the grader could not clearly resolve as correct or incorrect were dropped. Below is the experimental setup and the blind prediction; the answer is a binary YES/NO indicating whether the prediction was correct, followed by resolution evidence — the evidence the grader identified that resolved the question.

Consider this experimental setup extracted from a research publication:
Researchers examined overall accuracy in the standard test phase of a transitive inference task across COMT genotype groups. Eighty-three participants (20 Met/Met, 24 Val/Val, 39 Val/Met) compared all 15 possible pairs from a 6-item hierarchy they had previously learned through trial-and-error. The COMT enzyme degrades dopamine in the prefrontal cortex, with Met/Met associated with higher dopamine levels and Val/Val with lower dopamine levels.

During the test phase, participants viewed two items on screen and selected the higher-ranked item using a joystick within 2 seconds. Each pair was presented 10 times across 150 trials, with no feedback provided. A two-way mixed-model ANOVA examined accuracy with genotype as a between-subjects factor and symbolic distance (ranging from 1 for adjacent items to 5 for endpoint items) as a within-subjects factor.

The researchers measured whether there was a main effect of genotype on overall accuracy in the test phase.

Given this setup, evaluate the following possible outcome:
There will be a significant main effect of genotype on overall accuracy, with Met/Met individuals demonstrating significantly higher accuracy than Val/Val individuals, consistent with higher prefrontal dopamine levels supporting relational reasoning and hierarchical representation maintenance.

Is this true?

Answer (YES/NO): NO